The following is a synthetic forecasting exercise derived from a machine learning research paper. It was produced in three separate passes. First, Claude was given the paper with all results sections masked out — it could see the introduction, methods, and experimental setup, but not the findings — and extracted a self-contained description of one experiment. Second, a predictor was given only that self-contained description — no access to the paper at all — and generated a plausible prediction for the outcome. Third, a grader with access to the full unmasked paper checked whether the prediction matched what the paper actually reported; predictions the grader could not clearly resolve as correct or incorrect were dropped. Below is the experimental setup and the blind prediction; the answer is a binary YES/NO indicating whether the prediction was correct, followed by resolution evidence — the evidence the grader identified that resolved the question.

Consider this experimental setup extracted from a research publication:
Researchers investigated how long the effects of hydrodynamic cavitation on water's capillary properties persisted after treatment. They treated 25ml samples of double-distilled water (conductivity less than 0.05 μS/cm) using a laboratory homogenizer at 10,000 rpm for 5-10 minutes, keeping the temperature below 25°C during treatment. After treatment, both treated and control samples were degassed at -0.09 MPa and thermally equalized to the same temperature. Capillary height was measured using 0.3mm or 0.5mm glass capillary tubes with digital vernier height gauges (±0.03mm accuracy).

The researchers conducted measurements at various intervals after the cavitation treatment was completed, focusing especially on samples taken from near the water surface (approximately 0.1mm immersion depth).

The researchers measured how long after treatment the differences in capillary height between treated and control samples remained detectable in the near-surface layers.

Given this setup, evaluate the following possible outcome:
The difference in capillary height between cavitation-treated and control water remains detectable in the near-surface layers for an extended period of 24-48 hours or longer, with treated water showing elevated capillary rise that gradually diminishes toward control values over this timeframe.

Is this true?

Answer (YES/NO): NO